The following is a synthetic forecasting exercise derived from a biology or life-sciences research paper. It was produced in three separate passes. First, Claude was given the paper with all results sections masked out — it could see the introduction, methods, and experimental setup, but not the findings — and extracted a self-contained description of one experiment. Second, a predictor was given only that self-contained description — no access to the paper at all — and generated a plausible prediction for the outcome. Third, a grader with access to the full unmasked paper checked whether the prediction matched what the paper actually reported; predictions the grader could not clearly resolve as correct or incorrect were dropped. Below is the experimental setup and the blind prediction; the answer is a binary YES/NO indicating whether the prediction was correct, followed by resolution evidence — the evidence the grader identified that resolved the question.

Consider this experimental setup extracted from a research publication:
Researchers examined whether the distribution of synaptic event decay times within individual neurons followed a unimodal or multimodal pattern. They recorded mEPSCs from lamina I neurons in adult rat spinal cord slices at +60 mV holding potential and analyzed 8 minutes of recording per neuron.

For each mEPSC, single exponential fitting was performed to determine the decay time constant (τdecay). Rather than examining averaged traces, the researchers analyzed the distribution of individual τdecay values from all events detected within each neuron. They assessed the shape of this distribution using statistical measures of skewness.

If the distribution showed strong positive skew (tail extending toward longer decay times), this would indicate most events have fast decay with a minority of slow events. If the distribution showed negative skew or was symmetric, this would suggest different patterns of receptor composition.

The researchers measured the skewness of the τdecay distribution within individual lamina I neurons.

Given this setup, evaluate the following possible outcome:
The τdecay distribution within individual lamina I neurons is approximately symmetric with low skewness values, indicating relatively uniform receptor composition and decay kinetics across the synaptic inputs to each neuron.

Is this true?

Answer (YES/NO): NO